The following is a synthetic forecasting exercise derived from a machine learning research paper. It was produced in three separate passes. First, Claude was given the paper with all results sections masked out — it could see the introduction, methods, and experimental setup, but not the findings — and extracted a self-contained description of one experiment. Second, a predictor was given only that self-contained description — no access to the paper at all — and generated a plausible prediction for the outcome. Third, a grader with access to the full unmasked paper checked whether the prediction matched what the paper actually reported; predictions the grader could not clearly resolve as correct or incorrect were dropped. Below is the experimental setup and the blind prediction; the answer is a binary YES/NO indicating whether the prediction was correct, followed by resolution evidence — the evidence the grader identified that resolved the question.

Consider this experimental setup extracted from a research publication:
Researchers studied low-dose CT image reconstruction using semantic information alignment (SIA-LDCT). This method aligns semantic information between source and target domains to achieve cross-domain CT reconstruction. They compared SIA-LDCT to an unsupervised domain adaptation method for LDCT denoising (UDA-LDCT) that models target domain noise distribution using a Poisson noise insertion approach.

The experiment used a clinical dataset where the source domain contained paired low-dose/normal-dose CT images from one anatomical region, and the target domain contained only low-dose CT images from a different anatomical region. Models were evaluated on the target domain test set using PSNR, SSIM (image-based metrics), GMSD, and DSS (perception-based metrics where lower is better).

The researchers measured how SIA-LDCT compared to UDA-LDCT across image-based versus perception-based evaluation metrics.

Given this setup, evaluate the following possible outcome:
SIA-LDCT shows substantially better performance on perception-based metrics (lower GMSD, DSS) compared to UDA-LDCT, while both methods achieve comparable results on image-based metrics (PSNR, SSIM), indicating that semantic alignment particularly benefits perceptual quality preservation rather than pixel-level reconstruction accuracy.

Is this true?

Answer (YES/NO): NO